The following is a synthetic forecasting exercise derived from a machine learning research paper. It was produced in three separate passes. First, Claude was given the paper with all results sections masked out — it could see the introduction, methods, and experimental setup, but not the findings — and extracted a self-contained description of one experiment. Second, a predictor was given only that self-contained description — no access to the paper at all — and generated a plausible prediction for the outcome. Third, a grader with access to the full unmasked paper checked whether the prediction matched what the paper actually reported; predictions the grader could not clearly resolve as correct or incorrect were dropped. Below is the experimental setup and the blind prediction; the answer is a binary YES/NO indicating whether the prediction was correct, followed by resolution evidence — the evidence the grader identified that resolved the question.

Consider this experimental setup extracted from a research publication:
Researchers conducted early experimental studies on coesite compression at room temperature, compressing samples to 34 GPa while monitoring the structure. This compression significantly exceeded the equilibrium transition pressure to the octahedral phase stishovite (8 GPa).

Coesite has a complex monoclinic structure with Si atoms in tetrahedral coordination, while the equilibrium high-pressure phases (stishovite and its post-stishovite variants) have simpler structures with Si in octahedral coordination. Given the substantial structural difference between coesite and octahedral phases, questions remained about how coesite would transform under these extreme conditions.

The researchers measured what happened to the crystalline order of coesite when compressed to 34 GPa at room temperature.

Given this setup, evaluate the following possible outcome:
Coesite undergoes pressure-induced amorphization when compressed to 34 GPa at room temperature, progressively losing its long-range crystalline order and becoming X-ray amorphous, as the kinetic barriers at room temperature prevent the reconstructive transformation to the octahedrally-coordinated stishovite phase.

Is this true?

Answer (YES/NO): YES